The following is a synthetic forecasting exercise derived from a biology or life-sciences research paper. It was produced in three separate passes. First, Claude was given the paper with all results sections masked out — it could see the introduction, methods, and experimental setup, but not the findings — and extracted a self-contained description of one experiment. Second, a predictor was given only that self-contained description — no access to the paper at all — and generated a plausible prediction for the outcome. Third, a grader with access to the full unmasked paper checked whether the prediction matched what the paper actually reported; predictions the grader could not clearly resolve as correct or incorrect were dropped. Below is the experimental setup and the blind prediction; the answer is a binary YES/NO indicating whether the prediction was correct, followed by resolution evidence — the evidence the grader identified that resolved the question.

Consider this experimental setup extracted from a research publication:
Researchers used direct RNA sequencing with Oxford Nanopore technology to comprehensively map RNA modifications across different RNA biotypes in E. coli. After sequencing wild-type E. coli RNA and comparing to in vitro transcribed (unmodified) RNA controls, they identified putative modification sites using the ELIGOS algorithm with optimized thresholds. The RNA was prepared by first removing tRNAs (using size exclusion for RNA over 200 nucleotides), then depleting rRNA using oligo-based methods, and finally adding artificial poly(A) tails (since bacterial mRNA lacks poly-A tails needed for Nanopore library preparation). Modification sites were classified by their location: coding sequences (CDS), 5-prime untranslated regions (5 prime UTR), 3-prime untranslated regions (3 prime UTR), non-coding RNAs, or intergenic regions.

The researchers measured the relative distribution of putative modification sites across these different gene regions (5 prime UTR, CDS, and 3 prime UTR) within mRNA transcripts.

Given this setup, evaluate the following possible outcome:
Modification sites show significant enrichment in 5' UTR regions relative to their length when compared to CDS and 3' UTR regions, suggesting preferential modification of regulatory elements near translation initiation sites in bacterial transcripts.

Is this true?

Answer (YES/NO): NO